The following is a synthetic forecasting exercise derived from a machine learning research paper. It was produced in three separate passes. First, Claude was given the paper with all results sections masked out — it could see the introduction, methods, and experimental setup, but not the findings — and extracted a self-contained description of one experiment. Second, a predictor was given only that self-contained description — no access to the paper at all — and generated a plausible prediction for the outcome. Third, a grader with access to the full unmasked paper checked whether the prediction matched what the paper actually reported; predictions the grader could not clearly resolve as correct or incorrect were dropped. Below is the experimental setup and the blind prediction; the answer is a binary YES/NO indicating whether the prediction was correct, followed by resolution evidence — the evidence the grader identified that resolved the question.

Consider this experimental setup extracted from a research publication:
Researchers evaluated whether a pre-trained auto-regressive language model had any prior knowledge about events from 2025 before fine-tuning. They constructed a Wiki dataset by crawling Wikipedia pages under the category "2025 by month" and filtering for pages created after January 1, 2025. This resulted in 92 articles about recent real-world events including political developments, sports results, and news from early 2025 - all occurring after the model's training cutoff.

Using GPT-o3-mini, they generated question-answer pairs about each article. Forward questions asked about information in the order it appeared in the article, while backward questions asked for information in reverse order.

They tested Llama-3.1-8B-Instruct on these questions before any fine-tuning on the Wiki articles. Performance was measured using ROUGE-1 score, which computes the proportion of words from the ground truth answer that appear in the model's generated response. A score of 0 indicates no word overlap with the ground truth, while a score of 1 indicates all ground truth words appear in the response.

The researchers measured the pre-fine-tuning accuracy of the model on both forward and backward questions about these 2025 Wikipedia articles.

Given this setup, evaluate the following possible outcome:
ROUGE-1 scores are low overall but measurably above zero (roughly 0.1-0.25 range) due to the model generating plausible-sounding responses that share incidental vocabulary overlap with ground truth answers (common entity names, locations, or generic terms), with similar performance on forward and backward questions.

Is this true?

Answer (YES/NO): YES